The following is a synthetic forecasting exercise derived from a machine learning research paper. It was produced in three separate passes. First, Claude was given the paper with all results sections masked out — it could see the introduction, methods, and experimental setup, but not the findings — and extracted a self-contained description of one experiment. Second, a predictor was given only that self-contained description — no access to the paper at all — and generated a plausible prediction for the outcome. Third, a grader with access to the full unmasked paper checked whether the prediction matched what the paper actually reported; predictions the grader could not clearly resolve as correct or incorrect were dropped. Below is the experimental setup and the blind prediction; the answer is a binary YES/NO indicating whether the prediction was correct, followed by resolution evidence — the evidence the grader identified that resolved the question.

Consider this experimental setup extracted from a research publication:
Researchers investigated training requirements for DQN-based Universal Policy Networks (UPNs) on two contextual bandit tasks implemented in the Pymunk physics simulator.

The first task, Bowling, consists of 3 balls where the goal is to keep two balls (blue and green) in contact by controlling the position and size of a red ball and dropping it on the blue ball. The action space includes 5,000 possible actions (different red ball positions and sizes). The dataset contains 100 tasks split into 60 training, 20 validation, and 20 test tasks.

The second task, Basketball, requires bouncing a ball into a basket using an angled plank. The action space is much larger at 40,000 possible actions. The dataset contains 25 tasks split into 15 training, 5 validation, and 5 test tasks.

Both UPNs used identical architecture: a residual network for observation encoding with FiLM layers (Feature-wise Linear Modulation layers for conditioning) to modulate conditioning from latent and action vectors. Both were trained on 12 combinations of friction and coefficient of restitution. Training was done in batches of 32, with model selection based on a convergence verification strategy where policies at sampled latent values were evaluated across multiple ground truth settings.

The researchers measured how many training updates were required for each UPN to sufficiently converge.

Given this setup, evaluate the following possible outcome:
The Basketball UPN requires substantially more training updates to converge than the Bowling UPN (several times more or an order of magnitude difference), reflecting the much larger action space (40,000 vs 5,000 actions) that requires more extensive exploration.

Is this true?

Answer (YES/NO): NO